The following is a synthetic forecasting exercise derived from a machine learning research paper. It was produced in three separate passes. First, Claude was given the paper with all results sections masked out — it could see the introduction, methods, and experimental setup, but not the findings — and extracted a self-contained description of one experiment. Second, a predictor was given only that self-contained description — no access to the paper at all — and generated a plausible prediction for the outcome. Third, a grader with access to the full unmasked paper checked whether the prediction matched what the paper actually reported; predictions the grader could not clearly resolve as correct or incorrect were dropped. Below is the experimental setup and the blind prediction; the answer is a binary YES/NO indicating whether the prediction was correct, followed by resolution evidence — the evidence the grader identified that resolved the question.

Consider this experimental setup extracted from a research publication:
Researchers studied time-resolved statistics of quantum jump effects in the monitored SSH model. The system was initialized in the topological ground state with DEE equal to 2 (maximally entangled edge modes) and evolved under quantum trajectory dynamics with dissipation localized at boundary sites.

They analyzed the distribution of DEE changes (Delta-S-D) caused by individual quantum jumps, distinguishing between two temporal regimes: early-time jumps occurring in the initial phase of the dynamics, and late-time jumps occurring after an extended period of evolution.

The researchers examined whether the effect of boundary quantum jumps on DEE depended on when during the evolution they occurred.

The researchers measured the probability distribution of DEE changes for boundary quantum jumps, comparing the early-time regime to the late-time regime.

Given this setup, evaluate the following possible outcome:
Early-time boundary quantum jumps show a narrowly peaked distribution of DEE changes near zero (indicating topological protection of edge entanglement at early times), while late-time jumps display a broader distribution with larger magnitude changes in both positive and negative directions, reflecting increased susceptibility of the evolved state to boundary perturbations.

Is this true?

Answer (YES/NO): NO